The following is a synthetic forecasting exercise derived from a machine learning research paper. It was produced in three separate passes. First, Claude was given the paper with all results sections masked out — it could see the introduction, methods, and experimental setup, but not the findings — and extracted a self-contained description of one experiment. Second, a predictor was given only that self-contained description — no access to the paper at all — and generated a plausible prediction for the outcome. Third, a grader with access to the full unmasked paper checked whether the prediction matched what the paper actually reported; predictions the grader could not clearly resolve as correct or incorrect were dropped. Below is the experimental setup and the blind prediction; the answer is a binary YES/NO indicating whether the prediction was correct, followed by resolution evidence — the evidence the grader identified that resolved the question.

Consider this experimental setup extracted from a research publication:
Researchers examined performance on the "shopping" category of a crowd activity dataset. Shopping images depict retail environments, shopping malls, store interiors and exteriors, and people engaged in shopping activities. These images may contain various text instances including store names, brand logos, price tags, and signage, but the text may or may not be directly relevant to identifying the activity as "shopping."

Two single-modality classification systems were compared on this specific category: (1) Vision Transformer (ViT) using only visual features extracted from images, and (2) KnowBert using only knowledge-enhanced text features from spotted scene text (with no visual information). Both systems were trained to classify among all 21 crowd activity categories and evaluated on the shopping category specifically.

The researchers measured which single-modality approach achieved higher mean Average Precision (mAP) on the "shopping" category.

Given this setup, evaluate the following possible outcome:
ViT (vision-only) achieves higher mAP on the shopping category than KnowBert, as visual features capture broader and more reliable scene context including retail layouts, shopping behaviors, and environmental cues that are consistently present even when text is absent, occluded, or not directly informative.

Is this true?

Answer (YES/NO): YES